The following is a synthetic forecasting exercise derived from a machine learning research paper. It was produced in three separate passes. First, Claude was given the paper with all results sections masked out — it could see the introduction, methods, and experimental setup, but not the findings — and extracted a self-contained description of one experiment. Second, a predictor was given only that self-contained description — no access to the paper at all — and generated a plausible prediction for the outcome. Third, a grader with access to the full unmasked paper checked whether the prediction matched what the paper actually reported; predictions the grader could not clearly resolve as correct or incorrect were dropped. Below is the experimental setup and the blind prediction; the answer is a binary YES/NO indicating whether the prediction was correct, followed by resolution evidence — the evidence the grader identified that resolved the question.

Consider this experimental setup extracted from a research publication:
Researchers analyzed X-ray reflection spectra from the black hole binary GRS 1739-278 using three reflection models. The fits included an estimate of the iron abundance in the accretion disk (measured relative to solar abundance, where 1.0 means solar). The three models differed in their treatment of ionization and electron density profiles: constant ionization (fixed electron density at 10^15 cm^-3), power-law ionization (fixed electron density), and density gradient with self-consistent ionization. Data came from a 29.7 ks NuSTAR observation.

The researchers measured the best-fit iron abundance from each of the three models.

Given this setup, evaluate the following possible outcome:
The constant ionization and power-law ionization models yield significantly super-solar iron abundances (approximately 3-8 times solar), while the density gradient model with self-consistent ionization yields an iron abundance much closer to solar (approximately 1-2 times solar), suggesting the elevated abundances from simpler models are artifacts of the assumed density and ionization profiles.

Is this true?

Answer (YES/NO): YES